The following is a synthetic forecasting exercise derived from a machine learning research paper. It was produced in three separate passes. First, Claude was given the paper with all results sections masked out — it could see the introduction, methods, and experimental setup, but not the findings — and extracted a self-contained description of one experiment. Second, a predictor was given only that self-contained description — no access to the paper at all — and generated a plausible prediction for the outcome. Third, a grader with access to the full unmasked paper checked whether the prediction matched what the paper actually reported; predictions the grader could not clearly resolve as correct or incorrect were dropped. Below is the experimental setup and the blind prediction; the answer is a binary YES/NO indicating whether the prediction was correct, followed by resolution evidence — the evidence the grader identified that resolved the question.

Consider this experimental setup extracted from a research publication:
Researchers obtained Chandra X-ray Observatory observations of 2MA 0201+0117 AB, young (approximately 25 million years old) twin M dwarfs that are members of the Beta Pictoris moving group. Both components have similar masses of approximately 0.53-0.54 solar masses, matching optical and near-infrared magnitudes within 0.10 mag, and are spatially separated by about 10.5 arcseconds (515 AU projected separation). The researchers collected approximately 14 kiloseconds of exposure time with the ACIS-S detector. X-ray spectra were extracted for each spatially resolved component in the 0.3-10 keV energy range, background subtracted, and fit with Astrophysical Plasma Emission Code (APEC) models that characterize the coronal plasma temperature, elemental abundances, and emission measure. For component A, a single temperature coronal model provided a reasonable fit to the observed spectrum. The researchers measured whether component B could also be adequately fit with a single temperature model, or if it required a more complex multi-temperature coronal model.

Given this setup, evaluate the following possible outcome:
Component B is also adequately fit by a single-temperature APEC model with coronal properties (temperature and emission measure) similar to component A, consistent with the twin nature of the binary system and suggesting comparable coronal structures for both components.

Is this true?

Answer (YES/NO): NO